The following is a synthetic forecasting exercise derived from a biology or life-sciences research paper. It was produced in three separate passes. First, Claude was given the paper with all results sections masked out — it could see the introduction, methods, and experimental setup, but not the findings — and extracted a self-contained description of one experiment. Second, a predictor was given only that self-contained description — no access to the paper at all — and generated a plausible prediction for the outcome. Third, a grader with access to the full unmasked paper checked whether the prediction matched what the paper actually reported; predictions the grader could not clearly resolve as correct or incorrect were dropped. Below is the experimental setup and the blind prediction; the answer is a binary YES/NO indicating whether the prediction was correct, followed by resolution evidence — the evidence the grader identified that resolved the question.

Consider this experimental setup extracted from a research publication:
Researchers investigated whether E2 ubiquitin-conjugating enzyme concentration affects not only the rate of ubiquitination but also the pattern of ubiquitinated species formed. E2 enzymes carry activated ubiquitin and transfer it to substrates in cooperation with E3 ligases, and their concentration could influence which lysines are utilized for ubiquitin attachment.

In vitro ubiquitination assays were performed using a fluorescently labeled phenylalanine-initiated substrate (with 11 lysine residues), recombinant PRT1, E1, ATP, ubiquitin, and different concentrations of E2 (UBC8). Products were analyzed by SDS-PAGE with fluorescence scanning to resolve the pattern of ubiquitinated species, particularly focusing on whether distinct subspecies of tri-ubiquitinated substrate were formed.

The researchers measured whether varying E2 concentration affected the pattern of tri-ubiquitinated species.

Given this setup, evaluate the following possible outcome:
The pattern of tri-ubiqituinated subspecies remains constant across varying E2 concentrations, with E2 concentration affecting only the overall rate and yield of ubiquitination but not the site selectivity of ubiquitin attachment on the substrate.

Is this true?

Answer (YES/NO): NO